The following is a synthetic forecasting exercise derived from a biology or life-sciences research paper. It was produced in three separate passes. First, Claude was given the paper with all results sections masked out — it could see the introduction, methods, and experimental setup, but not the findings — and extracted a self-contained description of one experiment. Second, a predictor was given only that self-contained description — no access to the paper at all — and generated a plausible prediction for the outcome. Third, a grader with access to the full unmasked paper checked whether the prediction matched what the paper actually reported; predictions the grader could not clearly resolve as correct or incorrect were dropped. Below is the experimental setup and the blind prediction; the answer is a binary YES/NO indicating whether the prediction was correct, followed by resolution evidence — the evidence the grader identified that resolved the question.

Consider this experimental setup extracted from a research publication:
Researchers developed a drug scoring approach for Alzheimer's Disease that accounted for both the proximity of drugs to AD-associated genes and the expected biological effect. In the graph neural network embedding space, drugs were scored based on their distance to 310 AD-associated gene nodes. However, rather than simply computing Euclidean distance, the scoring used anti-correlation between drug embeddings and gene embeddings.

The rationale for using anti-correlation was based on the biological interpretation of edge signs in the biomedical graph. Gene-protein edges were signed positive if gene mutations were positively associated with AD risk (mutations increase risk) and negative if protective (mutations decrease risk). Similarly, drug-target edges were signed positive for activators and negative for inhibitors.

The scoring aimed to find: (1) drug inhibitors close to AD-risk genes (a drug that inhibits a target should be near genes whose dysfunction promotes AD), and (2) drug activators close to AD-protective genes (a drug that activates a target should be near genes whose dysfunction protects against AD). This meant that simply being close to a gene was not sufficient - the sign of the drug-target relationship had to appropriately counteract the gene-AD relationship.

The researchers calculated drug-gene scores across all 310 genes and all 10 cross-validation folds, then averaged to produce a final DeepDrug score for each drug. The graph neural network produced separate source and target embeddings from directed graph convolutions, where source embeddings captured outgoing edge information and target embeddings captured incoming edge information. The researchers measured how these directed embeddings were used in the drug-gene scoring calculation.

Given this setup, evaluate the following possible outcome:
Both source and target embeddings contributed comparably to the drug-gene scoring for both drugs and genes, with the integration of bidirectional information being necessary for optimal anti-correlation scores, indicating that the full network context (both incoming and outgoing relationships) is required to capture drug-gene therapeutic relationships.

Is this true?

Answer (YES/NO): NO